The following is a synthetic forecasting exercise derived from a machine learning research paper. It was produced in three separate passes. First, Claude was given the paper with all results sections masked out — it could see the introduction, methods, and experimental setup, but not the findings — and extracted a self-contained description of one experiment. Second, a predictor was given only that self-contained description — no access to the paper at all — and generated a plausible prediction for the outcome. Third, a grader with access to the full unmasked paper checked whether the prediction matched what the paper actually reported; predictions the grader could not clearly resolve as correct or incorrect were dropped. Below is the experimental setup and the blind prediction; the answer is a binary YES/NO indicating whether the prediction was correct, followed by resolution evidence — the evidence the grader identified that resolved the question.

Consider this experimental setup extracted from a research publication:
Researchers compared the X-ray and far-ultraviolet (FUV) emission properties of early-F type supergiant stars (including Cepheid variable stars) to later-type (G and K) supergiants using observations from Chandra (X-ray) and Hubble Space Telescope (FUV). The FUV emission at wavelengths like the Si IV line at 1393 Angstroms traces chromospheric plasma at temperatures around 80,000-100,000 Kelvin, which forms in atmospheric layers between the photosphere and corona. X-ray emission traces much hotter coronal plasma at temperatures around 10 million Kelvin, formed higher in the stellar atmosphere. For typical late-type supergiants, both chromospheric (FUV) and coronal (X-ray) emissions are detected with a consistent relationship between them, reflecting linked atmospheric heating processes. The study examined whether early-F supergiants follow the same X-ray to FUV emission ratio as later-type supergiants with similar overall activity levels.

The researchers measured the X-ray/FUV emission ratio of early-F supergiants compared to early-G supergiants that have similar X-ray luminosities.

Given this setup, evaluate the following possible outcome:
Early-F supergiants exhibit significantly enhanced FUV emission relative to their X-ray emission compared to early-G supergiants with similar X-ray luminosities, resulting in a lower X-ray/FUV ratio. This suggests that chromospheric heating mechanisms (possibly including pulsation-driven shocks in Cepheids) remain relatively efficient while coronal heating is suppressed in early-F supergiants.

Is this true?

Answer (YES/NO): NO